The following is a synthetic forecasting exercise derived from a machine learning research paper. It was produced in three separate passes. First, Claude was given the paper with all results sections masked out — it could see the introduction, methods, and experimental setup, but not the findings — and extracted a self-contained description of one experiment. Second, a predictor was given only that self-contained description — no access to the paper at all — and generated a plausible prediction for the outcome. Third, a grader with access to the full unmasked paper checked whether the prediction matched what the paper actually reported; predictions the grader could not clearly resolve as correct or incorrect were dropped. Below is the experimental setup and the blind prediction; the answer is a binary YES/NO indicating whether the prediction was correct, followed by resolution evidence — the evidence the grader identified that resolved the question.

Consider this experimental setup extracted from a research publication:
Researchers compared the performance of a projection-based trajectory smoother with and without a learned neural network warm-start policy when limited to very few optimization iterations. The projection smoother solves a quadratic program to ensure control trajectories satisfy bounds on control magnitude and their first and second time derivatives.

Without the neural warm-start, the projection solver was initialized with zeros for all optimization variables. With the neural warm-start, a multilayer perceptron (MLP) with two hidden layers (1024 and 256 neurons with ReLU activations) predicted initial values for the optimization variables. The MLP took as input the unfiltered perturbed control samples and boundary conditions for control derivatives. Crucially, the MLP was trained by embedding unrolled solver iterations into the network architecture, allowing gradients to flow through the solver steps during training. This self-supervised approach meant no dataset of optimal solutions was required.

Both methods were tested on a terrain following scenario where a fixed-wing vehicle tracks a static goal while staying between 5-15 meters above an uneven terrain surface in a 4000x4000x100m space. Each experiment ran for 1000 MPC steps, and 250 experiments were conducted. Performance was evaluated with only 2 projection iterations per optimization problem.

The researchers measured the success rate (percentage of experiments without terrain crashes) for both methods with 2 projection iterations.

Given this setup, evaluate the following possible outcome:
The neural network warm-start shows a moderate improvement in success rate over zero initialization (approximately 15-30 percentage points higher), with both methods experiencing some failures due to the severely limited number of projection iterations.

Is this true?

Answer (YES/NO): NO